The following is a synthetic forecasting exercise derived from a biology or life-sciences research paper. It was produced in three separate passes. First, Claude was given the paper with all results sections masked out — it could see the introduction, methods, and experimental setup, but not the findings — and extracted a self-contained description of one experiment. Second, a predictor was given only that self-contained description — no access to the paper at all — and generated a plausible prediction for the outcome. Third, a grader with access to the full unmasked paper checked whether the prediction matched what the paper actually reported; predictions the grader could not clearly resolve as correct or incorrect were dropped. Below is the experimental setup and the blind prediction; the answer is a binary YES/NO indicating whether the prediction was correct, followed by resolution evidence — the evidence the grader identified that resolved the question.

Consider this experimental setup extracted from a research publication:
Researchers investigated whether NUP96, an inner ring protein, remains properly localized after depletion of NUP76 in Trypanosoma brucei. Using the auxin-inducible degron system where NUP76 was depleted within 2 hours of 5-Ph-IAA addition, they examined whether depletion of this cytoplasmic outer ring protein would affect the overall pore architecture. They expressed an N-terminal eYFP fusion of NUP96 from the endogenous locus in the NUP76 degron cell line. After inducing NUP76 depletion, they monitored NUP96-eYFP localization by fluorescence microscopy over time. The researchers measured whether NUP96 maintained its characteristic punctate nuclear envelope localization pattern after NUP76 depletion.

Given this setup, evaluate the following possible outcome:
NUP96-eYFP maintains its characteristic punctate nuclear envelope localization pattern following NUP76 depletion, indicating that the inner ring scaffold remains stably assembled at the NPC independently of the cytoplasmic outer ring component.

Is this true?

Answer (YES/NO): YES